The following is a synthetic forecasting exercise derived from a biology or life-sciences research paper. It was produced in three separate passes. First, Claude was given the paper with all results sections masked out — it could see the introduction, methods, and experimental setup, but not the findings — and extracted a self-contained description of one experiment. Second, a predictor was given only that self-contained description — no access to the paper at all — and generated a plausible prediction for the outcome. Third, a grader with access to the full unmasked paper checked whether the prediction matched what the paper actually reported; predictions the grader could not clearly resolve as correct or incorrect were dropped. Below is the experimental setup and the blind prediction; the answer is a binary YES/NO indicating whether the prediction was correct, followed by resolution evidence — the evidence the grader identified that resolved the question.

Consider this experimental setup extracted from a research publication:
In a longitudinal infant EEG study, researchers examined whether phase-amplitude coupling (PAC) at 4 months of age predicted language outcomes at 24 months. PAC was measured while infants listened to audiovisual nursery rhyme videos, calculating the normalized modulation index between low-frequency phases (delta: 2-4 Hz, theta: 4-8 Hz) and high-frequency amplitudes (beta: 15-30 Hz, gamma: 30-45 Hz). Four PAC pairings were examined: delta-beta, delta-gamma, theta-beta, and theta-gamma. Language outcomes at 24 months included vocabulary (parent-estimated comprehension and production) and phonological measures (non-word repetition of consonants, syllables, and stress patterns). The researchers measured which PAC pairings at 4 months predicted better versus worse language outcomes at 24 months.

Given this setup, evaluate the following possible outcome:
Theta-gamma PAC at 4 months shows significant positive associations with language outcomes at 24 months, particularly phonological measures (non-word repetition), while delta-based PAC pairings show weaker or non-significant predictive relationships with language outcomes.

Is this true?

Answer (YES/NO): NO